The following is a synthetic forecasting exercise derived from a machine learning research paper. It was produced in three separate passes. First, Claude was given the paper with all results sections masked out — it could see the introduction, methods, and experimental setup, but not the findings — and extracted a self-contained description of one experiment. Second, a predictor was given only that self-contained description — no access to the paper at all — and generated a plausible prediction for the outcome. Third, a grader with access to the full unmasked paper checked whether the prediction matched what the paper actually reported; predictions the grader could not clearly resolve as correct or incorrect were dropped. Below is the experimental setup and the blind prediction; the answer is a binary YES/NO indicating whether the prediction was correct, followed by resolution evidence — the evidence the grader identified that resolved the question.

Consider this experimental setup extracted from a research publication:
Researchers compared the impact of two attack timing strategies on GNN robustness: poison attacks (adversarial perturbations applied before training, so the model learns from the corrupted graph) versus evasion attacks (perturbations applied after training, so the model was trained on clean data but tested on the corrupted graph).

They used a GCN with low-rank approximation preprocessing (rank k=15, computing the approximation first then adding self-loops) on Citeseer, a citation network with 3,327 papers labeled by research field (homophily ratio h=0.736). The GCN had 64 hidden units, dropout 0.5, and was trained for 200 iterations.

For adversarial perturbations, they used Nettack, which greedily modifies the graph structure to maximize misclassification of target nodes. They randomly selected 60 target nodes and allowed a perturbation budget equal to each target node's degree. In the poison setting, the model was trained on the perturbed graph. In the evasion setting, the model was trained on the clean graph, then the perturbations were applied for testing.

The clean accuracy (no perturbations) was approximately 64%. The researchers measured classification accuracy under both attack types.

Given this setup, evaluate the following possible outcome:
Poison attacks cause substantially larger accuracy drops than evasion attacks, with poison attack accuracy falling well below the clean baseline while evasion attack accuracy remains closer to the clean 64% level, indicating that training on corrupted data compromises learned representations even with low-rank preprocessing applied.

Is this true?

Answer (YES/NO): NO